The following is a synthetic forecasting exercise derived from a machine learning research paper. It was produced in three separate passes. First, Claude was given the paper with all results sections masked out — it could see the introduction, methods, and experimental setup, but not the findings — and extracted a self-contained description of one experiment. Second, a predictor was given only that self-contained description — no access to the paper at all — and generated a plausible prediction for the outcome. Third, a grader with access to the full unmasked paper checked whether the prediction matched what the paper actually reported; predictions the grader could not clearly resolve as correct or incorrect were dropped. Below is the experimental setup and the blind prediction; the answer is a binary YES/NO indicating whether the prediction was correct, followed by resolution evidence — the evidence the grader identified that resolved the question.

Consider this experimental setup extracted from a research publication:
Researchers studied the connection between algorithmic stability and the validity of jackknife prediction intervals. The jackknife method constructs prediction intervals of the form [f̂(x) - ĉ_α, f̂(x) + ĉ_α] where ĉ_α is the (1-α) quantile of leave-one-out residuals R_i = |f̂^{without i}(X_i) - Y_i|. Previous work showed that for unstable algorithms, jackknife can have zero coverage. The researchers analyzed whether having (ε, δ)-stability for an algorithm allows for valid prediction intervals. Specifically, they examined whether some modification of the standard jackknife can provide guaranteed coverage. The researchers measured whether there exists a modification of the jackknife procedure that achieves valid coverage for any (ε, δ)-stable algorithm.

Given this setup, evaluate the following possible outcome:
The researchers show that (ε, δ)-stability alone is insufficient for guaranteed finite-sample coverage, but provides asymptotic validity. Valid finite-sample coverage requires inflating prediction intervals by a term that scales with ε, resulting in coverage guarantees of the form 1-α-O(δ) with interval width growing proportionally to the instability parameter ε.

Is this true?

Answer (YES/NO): NO